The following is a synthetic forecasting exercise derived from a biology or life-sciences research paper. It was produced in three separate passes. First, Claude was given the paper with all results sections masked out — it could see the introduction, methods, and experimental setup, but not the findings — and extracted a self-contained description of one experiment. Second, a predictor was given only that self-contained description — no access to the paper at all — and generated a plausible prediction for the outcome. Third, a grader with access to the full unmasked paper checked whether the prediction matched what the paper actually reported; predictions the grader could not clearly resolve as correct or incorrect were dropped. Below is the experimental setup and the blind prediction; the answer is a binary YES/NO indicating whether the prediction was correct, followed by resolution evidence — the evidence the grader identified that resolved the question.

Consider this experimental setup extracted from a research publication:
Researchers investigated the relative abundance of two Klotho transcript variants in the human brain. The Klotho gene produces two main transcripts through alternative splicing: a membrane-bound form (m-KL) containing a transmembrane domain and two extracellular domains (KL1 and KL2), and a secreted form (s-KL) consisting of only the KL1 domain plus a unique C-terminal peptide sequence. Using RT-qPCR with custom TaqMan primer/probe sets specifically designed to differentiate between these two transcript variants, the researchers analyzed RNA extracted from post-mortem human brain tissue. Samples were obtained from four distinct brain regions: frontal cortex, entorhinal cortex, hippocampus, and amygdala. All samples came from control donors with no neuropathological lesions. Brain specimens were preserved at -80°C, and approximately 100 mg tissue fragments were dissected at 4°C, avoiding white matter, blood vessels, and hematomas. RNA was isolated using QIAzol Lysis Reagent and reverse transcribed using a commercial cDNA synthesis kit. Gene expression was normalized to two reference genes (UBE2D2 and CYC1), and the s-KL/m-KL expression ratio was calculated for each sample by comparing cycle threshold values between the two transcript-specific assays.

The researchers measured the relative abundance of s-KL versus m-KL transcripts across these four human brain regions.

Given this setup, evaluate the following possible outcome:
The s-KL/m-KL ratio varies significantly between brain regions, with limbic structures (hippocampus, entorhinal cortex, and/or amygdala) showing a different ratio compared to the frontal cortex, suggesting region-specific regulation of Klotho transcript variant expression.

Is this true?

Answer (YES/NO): NO